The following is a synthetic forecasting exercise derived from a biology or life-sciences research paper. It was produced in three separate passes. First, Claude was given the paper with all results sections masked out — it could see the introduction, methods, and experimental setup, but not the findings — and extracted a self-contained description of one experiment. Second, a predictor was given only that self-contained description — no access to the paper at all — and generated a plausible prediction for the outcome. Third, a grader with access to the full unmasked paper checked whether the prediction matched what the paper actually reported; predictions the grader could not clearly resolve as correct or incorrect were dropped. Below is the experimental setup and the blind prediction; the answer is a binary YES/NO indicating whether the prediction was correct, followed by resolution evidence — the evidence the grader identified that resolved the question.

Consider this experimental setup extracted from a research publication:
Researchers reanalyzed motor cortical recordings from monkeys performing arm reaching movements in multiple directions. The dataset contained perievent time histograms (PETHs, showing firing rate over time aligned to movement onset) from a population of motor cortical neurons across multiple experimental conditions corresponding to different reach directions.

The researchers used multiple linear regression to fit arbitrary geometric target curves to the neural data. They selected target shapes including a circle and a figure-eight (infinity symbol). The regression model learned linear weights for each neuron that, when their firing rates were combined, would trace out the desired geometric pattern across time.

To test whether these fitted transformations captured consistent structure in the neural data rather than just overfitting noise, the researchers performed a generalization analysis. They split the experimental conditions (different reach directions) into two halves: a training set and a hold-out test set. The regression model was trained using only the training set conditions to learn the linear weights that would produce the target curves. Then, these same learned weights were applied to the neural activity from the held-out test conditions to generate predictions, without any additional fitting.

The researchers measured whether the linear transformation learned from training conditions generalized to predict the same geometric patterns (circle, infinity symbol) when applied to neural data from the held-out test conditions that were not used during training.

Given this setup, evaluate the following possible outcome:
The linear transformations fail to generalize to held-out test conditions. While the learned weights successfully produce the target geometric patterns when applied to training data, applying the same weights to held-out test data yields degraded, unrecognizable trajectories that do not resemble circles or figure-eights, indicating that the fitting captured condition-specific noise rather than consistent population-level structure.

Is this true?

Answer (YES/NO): NO